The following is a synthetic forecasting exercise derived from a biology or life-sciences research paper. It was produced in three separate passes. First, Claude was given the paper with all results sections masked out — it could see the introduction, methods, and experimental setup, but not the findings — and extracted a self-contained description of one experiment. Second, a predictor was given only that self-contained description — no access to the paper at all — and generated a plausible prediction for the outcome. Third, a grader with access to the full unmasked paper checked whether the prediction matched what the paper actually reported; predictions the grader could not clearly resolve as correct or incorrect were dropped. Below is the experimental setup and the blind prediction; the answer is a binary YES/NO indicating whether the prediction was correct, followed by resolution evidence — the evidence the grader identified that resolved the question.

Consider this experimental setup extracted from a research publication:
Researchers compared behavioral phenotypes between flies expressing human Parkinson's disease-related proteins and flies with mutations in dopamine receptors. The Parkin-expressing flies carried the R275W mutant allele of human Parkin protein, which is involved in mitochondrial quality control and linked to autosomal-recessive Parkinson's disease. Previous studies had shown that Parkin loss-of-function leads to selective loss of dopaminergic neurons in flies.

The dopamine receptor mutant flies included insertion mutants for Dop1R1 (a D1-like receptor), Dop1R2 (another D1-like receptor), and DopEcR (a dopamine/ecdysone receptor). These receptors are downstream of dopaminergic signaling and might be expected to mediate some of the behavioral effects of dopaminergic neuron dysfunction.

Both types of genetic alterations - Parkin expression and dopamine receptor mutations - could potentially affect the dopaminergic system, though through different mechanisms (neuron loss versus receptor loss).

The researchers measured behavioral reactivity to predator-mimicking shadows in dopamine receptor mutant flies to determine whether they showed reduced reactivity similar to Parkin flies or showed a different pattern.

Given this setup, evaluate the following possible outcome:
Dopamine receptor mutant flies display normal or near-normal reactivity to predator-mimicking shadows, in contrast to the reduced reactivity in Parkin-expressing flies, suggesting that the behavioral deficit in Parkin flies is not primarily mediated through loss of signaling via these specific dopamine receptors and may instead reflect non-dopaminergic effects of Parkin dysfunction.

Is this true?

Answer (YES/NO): NO